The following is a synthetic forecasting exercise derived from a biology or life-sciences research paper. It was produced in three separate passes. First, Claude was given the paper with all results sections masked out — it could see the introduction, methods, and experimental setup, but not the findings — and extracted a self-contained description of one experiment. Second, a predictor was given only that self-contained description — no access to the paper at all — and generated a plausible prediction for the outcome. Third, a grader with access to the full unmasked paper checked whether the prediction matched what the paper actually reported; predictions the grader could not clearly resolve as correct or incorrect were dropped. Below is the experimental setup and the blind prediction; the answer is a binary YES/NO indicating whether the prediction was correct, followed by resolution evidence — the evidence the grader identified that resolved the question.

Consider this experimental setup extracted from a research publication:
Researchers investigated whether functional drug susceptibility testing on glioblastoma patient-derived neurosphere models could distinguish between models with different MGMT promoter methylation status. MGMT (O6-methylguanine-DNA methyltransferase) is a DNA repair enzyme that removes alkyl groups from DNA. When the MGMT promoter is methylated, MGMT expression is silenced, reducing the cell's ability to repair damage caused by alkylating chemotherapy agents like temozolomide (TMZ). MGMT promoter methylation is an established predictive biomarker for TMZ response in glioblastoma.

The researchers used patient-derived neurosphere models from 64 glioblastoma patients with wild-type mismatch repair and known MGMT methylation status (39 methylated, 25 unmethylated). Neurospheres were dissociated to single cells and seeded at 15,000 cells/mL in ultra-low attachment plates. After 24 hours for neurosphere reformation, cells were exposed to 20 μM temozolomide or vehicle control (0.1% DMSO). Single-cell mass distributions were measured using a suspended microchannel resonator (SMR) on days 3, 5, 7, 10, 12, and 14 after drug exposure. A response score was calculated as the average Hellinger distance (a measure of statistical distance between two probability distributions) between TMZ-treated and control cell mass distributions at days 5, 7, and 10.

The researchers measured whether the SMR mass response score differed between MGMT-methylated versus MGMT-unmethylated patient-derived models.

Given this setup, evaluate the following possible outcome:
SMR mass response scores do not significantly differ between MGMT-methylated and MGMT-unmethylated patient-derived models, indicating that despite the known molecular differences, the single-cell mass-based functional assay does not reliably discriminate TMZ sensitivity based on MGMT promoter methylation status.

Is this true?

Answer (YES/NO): NO